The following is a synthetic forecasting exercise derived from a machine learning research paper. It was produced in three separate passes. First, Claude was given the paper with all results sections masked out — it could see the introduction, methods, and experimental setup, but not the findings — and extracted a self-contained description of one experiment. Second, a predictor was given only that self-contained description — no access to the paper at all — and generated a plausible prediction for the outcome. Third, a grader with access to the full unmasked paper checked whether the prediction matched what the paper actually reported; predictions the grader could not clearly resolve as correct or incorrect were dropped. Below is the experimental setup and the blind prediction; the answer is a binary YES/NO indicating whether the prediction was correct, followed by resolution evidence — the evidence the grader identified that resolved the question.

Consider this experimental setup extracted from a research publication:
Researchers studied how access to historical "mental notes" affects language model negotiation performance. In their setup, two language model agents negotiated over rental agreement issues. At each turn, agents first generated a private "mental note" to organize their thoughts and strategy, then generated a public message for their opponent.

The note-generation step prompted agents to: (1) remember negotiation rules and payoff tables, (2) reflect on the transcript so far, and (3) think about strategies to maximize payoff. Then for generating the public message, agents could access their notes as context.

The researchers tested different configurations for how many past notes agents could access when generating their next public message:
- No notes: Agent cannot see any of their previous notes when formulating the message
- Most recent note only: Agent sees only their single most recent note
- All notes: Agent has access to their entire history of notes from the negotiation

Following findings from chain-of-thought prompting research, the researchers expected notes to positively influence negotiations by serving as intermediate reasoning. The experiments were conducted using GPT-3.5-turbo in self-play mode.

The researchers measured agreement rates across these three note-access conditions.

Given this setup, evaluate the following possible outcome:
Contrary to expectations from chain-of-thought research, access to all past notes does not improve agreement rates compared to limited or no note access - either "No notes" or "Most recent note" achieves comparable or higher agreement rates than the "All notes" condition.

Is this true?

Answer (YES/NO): YES